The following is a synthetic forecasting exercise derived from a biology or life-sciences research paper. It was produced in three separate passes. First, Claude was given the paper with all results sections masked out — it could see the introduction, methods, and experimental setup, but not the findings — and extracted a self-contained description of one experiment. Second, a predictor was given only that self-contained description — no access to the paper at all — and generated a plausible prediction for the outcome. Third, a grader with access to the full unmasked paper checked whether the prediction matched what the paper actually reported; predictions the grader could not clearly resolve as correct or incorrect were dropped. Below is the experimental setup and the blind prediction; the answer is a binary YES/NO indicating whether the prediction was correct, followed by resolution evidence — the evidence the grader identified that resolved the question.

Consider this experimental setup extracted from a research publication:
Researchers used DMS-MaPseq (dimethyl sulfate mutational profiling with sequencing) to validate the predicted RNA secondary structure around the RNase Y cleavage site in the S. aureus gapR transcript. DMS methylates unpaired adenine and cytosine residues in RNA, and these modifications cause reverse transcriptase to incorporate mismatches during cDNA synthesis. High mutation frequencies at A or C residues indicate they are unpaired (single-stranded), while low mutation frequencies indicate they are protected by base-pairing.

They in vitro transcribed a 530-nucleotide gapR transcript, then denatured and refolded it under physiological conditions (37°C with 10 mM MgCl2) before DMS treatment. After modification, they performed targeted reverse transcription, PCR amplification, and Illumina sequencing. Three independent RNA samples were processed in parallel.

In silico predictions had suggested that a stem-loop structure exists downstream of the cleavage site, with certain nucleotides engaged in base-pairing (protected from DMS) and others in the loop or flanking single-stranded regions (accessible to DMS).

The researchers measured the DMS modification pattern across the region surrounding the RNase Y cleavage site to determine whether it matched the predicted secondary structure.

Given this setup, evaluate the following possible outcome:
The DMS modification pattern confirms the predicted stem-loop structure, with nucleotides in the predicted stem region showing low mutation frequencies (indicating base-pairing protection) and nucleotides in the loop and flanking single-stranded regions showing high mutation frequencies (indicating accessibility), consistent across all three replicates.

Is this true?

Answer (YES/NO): NO